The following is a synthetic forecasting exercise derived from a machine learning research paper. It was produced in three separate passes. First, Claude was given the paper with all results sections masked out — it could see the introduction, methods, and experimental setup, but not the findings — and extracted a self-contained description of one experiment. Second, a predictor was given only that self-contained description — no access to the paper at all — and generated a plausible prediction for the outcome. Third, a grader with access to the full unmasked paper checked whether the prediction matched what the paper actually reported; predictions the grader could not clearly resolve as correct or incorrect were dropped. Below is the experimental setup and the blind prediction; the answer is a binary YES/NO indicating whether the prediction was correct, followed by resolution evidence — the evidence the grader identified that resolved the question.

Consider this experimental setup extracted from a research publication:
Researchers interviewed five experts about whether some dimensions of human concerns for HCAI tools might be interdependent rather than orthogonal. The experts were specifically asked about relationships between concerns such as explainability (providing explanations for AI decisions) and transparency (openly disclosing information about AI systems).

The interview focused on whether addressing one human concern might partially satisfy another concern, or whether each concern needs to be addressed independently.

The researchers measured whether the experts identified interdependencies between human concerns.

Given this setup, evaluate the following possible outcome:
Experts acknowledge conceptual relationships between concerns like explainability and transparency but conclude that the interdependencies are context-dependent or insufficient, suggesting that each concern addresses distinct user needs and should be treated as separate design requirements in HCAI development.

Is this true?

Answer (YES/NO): NO